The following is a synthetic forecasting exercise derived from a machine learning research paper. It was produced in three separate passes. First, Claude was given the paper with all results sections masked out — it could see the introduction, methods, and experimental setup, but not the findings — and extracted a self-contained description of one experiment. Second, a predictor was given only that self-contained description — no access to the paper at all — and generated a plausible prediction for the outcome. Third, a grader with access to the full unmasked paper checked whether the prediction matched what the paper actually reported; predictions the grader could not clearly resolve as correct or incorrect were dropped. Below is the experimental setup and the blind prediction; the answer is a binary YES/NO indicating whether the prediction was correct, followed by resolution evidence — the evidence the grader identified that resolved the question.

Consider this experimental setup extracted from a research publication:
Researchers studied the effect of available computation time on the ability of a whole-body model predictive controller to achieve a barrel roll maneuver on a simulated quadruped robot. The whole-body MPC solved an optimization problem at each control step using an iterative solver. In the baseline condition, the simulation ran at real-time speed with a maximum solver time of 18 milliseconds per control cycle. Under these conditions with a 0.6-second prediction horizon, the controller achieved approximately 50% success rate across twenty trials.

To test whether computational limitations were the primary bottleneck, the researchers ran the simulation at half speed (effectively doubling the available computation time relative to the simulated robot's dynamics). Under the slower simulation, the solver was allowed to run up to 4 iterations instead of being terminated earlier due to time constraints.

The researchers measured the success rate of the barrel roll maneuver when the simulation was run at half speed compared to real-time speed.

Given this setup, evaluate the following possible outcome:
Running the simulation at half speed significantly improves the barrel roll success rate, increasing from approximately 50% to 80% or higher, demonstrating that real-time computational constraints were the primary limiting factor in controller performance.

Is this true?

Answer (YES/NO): YES